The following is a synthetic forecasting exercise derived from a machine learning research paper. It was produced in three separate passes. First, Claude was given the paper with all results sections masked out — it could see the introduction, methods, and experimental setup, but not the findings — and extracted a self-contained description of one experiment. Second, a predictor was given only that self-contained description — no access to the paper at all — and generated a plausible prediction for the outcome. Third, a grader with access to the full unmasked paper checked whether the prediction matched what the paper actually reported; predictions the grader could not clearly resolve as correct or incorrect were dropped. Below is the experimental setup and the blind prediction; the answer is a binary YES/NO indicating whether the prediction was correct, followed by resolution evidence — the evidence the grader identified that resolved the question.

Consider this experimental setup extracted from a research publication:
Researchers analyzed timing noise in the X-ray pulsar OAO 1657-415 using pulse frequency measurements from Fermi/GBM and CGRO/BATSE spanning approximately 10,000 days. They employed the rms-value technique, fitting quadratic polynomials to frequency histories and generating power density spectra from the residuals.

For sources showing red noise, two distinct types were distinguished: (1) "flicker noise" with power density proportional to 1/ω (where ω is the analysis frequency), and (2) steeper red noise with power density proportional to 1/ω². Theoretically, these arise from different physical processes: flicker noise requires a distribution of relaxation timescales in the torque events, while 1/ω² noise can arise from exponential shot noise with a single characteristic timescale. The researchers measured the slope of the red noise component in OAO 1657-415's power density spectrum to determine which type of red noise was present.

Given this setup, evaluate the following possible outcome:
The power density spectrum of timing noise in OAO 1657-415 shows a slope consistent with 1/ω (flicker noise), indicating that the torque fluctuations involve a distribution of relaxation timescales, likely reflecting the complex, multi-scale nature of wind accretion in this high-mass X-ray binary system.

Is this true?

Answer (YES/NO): YES